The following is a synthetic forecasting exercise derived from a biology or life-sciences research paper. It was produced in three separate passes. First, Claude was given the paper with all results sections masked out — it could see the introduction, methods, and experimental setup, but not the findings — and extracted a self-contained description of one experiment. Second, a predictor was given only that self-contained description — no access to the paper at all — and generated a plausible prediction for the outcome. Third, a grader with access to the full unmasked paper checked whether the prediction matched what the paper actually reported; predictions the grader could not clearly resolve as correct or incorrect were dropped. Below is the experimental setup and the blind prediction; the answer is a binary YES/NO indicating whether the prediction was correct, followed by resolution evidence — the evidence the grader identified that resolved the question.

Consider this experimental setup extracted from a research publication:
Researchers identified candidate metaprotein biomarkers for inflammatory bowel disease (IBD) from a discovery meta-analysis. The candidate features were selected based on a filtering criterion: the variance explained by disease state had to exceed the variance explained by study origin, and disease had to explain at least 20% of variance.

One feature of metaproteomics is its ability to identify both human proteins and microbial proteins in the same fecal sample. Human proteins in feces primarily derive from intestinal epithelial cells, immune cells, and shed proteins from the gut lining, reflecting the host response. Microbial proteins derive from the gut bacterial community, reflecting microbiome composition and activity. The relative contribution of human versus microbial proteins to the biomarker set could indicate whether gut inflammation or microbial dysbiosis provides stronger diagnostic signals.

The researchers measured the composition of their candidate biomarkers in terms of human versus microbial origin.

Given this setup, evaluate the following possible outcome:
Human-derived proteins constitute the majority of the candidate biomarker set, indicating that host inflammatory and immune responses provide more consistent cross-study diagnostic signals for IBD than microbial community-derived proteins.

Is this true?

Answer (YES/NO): NO